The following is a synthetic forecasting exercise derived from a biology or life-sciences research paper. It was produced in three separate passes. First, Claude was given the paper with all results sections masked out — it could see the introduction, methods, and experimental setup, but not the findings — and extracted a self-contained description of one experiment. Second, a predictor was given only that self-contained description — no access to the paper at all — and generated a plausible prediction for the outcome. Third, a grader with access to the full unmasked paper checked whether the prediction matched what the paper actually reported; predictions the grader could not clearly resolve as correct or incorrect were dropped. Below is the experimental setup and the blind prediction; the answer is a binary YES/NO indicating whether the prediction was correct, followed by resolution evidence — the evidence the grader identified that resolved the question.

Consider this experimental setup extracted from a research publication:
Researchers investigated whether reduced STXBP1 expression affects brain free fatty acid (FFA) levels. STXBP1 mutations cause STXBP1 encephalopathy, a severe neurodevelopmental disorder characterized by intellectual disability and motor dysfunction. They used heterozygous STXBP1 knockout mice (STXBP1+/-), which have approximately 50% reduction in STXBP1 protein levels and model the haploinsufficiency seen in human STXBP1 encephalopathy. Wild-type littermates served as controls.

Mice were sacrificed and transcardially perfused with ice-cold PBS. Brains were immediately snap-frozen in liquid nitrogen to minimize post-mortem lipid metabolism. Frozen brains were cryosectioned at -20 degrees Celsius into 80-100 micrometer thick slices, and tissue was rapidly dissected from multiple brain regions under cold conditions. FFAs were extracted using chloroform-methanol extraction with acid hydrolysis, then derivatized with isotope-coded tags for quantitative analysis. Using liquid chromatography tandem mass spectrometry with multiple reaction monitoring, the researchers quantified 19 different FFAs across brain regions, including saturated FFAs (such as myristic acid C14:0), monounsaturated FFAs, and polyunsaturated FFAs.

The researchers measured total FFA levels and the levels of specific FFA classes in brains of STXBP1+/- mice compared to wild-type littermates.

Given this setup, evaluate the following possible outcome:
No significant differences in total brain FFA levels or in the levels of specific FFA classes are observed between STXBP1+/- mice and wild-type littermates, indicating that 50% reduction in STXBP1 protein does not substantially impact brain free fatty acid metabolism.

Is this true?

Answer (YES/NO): NO